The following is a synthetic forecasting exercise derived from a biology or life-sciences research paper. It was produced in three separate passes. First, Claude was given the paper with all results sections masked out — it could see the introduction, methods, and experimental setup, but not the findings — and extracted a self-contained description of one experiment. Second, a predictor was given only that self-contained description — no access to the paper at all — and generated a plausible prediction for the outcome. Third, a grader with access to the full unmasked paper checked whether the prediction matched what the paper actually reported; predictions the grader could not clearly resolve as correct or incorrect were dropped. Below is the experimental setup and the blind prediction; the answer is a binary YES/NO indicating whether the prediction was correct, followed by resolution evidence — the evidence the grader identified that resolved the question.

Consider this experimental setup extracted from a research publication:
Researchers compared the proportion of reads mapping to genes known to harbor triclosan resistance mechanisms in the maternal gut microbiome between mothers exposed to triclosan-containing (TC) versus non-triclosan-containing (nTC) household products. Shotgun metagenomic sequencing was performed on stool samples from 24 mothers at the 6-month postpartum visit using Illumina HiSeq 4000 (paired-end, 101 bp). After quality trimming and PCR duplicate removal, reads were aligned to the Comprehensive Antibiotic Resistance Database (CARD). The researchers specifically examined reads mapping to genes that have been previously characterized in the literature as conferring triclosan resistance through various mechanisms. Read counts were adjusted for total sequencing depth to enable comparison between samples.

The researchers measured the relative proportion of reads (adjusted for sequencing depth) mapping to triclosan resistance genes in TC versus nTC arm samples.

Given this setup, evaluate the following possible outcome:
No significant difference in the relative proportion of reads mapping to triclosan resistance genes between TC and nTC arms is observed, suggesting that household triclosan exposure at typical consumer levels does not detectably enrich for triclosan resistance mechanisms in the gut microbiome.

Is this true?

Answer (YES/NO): YES